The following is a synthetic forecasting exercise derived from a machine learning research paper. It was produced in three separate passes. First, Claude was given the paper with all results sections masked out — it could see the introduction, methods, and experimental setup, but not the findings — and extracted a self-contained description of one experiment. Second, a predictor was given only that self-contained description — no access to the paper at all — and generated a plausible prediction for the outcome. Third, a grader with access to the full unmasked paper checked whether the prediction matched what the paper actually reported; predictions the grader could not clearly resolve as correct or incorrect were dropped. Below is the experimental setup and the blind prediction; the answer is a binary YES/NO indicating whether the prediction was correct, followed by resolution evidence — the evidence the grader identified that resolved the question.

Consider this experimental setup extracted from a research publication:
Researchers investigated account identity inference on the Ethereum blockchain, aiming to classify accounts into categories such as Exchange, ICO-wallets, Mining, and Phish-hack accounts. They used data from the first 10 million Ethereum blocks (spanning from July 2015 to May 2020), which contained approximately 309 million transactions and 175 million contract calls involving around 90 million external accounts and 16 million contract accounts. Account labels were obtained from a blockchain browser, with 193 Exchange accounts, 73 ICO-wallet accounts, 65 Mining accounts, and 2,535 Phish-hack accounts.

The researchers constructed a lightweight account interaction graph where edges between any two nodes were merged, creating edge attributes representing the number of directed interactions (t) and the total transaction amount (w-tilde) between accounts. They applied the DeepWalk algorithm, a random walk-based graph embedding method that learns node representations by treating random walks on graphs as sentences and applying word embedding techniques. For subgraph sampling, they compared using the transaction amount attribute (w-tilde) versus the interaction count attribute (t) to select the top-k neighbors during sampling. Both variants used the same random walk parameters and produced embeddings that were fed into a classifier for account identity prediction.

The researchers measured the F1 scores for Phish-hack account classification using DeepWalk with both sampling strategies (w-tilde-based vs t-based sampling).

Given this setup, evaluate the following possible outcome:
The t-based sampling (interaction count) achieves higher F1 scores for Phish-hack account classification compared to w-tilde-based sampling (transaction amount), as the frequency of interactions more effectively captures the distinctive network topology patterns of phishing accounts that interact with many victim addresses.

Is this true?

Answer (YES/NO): YES